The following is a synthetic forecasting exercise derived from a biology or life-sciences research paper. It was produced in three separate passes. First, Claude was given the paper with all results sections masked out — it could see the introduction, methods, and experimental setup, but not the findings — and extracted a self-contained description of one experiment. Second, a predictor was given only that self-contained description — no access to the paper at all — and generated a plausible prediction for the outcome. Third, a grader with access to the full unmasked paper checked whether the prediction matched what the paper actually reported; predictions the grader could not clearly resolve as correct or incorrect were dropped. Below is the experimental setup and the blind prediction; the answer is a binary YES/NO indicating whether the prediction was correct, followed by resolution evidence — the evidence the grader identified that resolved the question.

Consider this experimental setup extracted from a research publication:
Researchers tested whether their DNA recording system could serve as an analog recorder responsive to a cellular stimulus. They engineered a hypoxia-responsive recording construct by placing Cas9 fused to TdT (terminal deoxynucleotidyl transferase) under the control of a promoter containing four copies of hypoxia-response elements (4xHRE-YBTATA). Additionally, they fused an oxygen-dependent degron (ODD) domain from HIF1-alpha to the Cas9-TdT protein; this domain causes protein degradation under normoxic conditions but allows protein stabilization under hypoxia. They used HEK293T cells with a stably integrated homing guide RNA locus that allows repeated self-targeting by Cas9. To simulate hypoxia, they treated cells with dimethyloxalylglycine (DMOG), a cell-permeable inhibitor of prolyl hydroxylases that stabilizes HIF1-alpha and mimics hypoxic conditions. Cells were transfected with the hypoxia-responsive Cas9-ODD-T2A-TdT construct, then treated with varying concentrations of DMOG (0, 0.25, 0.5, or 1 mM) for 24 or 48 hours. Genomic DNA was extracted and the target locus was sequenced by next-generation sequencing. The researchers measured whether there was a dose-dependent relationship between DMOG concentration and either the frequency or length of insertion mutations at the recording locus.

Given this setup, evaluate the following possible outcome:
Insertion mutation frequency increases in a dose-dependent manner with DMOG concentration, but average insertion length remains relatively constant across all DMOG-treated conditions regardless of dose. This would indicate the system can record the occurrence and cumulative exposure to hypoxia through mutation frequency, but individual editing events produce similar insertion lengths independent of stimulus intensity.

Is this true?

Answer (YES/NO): NO